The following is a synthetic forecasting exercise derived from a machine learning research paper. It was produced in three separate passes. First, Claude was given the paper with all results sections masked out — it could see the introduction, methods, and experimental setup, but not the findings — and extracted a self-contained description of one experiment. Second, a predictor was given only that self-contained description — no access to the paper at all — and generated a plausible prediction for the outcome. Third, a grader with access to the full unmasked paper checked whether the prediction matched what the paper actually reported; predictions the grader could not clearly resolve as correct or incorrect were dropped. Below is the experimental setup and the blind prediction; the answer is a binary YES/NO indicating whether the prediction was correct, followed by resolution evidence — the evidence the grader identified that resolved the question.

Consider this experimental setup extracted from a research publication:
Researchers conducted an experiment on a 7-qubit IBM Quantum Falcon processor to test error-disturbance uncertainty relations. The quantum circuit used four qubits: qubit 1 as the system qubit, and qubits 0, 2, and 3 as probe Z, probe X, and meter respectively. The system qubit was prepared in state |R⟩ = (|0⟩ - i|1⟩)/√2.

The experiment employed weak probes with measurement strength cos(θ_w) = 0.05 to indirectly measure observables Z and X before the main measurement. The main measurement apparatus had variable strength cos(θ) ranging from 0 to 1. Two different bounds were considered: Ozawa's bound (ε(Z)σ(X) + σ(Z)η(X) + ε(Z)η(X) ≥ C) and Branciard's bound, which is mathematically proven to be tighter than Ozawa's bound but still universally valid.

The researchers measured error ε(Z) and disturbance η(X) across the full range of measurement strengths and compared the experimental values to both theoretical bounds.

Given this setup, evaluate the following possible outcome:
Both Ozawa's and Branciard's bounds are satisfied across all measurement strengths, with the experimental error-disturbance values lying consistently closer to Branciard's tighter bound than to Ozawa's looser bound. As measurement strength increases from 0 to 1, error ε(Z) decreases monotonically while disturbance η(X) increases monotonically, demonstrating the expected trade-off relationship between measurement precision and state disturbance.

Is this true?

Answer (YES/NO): YES